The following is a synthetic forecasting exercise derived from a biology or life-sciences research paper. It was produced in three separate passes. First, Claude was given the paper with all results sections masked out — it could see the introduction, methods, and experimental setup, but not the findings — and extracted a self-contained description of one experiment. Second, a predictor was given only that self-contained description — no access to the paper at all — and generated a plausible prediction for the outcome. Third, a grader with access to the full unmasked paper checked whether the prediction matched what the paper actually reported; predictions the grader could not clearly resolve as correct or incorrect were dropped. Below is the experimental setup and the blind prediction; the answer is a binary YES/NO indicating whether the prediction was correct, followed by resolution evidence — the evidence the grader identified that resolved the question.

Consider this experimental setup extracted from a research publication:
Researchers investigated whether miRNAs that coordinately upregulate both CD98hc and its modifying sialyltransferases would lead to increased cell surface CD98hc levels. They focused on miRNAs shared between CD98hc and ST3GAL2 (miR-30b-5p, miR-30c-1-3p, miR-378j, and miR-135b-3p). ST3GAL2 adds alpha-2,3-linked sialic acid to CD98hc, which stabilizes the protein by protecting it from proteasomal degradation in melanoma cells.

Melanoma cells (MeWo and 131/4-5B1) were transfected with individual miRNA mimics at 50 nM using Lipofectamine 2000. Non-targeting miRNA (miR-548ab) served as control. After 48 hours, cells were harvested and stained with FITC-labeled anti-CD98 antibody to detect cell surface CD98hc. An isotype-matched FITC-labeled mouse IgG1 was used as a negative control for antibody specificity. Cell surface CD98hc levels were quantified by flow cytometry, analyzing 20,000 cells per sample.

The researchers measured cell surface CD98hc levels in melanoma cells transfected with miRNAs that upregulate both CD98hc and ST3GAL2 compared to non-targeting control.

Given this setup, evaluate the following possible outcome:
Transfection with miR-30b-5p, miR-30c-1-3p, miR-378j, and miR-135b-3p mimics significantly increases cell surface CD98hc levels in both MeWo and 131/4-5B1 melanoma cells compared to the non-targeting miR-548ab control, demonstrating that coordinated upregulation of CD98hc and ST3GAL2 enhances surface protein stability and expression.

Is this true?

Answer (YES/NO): YES